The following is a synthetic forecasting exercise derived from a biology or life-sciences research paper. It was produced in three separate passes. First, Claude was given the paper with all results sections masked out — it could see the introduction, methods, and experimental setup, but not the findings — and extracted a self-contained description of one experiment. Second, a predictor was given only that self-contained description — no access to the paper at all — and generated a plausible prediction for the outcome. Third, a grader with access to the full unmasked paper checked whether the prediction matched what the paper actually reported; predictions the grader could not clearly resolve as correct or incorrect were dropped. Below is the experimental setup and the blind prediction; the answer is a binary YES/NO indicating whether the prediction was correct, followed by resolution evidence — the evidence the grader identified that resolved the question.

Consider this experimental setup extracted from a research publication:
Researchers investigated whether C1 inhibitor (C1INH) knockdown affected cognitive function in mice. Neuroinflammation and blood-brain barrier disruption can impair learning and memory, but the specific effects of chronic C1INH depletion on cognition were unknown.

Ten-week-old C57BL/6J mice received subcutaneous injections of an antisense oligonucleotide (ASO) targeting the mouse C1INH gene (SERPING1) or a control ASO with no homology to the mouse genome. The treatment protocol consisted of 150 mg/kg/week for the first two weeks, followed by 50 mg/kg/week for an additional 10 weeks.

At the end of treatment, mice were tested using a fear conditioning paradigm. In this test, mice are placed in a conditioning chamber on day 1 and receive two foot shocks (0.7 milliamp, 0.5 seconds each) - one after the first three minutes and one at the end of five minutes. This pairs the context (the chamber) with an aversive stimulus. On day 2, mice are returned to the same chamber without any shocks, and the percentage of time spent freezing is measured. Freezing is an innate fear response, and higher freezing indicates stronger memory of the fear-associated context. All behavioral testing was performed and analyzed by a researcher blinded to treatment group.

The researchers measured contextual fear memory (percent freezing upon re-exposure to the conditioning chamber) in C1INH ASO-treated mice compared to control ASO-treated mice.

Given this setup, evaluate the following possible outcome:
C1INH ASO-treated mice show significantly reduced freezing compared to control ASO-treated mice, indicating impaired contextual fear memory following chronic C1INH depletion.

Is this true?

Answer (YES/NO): YES